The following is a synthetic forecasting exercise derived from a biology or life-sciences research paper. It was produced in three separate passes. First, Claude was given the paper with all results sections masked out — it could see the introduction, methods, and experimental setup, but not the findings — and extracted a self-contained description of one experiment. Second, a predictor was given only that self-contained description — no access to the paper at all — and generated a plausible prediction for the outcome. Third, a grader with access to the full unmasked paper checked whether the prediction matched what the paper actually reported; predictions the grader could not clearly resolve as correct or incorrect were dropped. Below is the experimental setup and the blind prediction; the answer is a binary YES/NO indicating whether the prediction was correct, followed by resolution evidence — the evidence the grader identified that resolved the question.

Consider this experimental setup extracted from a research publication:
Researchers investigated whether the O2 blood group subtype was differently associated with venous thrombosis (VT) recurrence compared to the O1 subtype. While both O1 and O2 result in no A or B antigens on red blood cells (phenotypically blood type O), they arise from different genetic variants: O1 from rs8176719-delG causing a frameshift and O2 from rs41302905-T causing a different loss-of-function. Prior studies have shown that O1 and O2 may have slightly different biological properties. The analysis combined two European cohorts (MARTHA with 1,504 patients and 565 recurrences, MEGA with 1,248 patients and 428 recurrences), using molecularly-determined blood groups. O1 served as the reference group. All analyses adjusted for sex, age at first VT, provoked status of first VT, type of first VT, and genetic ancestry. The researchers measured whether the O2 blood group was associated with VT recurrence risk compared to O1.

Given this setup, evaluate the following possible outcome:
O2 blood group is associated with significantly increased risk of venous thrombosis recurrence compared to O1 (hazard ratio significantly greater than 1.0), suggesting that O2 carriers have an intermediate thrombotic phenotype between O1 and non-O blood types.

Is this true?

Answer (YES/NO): NO